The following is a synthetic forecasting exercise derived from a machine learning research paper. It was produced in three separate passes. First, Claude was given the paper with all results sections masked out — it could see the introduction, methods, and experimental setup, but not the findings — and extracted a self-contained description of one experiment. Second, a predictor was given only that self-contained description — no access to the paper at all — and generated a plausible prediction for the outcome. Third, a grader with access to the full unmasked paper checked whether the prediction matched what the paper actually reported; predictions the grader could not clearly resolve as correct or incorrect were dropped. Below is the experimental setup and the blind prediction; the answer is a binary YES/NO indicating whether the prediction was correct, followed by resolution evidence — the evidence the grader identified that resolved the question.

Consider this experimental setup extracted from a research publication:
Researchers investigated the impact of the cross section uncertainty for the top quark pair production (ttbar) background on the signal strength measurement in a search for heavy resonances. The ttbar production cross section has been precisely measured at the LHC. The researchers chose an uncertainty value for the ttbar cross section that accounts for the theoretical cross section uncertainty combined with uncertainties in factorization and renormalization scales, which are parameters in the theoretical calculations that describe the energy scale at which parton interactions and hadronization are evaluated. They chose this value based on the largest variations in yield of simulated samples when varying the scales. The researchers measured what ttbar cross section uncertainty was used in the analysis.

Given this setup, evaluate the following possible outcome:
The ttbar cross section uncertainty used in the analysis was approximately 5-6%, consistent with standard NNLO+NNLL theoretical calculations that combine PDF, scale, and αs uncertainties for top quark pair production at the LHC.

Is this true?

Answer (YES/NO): NO